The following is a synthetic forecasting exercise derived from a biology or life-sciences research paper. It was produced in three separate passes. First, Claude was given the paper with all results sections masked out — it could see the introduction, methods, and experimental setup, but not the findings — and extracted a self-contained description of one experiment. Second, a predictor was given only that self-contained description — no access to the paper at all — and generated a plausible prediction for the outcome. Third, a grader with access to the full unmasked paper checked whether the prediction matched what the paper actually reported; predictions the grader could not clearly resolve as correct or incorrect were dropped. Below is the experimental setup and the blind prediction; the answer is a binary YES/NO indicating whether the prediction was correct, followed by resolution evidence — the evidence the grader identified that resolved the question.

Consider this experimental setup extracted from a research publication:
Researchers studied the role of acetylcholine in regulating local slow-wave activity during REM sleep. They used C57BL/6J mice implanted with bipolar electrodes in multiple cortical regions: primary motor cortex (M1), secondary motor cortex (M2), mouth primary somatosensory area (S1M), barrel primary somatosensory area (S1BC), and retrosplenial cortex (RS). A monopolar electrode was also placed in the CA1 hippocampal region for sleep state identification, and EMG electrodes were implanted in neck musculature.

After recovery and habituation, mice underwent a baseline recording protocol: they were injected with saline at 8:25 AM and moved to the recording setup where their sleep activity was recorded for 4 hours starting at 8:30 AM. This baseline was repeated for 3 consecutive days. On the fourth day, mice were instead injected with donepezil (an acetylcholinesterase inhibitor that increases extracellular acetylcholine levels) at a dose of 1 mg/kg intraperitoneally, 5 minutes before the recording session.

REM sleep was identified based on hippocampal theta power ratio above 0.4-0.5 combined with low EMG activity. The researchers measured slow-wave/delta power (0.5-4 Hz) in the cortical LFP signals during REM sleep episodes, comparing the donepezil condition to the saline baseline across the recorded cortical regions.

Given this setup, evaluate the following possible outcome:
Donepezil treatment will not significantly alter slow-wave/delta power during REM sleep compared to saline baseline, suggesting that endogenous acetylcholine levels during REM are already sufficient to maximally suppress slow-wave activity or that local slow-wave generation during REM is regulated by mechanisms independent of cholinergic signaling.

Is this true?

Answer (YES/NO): NO